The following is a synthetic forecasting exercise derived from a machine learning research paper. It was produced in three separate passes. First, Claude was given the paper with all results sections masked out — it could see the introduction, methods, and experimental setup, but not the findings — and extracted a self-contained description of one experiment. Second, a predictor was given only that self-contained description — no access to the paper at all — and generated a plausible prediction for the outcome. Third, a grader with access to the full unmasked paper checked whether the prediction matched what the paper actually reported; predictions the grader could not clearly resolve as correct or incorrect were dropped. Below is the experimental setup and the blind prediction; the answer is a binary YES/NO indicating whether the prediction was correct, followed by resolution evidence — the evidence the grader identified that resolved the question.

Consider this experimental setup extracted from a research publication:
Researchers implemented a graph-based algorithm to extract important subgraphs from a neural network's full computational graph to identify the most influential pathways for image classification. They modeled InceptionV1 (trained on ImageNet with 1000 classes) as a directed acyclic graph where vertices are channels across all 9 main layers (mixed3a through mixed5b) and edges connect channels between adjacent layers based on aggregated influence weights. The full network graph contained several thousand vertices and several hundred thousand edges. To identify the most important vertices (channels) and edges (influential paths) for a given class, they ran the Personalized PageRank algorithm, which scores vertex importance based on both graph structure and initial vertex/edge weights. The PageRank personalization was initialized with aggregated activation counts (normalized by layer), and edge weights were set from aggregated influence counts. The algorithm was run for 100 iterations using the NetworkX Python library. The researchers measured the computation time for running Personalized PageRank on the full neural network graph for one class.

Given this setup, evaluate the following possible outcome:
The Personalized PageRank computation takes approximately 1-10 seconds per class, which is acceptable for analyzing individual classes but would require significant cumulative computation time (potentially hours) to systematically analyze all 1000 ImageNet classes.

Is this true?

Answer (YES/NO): NO